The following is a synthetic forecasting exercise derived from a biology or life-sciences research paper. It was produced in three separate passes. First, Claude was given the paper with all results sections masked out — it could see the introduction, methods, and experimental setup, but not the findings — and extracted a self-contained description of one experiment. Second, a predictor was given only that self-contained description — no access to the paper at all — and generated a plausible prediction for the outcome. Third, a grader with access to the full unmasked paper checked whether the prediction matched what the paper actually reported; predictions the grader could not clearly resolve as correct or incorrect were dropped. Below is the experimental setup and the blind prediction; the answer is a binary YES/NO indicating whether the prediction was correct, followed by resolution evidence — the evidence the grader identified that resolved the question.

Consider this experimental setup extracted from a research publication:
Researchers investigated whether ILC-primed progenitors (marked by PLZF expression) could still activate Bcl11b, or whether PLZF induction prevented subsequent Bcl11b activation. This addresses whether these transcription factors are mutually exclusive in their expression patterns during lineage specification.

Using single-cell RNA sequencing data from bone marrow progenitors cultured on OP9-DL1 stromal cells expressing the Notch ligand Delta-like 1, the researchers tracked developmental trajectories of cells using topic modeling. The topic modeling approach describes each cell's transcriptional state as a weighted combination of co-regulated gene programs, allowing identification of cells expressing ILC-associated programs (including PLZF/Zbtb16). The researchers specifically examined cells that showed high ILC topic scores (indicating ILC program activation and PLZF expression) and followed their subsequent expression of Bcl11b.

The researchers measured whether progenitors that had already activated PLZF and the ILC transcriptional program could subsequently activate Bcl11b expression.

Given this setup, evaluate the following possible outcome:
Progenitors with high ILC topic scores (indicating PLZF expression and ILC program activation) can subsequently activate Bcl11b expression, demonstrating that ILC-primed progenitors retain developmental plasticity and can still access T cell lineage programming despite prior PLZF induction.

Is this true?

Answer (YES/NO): NO